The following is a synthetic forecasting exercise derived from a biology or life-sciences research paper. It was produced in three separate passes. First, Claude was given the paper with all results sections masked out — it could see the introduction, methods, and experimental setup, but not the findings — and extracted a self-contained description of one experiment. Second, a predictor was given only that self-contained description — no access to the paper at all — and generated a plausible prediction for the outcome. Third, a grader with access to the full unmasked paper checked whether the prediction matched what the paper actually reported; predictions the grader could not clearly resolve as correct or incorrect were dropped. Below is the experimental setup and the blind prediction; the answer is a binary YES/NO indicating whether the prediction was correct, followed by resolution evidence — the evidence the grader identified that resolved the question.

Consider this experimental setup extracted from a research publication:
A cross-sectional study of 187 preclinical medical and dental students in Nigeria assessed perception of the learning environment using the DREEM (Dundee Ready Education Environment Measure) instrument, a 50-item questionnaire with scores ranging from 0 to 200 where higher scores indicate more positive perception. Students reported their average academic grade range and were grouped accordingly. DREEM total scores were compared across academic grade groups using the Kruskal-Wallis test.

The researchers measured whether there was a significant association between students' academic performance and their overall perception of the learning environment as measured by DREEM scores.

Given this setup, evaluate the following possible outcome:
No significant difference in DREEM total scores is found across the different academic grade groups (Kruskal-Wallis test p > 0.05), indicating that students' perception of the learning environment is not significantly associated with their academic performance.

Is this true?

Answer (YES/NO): NO